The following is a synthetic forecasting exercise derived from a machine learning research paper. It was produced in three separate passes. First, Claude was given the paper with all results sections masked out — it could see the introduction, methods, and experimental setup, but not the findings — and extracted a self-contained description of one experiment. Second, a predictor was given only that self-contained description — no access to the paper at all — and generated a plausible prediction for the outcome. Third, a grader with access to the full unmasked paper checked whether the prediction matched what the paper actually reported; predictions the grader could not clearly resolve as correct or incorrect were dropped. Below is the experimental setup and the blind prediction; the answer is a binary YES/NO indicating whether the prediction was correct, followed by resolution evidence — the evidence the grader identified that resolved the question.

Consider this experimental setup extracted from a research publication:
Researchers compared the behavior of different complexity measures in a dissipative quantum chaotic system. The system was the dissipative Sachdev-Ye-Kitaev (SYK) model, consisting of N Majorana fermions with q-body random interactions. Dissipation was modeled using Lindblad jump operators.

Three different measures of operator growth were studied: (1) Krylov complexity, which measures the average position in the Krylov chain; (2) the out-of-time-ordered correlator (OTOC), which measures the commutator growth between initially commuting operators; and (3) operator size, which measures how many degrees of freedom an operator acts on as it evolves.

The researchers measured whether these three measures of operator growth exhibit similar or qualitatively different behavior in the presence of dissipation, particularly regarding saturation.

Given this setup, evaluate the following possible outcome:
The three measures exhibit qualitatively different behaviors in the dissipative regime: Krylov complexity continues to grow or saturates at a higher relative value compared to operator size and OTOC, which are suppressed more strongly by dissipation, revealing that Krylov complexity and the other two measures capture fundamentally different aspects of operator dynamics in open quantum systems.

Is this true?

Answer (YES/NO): NO